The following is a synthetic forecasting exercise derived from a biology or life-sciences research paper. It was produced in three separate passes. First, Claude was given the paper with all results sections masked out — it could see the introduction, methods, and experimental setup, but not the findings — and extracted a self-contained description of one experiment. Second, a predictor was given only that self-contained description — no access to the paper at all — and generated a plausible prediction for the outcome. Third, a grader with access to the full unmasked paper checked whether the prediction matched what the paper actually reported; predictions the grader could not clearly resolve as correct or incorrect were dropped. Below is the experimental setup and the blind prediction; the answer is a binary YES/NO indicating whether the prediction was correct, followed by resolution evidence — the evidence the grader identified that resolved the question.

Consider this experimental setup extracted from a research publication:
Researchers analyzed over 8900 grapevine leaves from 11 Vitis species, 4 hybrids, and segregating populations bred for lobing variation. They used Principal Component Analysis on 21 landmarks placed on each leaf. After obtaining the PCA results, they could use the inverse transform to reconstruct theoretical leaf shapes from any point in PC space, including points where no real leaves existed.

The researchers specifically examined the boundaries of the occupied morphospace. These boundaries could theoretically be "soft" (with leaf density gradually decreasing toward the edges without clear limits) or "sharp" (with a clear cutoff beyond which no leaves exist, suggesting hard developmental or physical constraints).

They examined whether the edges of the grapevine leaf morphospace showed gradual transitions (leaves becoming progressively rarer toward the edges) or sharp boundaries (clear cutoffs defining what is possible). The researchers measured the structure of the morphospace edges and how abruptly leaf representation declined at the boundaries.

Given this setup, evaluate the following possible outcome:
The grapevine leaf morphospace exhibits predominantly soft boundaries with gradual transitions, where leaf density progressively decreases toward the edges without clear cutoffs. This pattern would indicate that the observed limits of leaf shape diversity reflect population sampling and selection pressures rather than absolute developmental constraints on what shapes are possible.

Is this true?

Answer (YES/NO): NO